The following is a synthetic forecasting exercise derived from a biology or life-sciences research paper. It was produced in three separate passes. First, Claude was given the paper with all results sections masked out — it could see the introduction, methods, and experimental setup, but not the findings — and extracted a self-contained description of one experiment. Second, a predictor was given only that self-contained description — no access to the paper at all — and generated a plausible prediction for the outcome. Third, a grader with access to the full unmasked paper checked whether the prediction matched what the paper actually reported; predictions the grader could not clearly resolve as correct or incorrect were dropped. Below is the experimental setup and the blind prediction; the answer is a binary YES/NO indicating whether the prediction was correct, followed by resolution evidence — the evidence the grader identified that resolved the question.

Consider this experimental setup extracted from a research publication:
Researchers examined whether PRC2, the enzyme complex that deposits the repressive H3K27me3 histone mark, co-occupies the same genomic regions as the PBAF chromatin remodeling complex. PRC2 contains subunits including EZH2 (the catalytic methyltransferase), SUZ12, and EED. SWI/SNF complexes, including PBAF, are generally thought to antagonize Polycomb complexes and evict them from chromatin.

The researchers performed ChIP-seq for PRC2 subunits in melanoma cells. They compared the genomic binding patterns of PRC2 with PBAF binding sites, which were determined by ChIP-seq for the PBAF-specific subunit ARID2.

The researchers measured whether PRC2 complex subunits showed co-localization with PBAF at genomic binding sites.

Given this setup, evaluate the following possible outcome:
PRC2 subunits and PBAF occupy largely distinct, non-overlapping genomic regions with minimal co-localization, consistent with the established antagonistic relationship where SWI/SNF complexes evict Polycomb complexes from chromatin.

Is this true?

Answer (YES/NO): NO